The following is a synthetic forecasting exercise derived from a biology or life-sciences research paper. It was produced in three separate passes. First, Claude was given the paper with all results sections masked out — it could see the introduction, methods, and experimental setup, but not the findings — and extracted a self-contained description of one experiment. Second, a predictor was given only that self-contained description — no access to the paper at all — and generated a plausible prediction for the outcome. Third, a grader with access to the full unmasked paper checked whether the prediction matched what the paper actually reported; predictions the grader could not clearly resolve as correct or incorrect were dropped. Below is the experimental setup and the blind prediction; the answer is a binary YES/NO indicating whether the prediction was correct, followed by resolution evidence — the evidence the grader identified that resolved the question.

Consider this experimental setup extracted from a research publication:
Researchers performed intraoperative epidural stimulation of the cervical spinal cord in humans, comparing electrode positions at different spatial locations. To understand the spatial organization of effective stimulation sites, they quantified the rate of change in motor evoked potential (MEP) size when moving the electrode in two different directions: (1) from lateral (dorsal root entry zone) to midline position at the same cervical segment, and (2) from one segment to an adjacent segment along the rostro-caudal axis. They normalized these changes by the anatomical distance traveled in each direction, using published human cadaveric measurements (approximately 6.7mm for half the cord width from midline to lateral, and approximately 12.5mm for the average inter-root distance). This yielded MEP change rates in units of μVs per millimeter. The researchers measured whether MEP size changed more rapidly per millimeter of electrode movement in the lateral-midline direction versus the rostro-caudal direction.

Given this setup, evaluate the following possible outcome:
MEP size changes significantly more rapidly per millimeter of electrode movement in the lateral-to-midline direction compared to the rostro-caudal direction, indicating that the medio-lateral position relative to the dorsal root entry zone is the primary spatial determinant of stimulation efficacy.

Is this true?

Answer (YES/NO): YES